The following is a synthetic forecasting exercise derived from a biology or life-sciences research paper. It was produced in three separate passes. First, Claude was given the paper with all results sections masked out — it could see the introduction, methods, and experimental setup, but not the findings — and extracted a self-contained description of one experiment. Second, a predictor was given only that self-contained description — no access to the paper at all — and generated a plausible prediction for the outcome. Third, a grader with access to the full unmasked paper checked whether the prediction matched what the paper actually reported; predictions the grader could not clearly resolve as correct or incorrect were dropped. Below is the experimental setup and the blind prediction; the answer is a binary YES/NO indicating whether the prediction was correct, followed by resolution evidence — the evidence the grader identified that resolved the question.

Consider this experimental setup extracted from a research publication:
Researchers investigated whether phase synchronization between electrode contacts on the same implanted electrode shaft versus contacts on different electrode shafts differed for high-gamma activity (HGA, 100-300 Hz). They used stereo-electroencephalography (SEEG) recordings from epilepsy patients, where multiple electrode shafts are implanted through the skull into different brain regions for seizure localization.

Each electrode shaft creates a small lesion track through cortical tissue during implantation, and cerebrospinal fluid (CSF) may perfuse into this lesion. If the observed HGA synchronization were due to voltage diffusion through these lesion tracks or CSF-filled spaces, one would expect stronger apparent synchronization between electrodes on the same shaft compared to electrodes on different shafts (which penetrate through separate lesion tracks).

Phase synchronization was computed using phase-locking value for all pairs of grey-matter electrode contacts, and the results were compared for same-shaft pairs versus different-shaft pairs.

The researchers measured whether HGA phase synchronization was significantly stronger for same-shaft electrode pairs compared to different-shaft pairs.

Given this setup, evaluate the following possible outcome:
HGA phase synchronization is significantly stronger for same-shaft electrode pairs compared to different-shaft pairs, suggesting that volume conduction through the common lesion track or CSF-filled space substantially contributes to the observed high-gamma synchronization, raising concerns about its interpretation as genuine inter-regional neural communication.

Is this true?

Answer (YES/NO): NO